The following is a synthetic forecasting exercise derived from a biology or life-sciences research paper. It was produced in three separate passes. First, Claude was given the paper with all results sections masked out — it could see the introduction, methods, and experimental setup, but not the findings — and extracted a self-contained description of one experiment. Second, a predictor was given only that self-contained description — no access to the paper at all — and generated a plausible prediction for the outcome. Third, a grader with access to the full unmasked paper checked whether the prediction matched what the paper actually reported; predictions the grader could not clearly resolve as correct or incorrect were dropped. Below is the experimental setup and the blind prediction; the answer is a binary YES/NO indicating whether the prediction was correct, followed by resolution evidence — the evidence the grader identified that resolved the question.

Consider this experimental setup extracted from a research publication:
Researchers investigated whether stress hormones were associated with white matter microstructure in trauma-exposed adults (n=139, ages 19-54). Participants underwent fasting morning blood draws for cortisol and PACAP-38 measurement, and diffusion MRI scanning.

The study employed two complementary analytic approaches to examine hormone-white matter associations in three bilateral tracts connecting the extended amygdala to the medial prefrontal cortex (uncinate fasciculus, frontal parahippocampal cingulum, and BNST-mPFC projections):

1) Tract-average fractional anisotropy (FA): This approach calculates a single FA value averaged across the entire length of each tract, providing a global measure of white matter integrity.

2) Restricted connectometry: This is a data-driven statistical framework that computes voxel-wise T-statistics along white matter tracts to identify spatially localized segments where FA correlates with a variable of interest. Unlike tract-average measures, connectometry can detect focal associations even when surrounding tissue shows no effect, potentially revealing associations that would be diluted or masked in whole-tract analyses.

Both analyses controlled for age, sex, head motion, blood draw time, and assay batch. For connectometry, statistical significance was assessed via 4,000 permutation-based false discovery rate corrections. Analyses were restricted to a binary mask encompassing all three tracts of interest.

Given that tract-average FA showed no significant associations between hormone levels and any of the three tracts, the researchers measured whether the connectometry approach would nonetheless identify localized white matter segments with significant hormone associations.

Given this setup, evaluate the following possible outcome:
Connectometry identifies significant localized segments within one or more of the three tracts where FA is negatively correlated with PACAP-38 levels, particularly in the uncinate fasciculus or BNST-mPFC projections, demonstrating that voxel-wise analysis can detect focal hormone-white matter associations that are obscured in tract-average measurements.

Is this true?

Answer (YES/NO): NO